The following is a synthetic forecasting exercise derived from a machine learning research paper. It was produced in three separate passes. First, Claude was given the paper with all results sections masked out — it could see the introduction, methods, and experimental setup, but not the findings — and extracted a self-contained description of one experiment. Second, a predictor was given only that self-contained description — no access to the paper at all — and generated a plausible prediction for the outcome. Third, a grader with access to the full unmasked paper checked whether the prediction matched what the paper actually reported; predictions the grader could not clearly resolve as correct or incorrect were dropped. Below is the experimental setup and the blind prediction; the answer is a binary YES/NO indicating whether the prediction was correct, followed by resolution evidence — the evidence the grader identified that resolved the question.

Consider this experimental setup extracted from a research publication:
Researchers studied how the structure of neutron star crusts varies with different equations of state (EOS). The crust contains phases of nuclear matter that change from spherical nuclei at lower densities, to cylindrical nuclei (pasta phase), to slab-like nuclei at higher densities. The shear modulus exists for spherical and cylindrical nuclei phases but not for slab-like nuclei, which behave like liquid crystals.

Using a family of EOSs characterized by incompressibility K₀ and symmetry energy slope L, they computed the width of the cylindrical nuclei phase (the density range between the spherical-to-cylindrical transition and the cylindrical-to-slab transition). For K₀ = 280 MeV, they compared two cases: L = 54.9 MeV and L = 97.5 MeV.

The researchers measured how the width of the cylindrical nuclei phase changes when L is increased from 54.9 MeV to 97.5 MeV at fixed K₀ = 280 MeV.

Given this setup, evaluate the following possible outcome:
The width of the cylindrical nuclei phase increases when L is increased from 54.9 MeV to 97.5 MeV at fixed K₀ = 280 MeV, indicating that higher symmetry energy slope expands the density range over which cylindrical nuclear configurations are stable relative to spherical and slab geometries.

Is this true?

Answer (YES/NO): NO